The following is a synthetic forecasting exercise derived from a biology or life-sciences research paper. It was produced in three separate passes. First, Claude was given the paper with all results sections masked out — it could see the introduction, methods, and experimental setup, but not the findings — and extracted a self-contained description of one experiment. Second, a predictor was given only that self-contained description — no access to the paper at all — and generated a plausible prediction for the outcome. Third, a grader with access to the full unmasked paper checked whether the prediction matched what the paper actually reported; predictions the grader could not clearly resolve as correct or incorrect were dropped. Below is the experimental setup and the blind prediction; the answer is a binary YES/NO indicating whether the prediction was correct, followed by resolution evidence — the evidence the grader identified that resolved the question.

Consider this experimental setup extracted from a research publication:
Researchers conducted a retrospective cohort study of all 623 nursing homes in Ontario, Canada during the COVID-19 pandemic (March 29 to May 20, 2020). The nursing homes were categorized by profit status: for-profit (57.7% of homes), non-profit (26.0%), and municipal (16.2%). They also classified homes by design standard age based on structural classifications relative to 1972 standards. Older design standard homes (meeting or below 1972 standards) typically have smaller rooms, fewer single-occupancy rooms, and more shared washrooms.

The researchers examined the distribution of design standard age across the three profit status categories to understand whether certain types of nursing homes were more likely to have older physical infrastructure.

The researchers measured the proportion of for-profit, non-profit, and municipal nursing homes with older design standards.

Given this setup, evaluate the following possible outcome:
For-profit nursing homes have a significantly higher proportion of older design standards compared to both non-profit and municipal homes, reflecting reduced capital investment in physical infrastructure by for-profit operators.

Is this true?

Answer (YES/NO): YES